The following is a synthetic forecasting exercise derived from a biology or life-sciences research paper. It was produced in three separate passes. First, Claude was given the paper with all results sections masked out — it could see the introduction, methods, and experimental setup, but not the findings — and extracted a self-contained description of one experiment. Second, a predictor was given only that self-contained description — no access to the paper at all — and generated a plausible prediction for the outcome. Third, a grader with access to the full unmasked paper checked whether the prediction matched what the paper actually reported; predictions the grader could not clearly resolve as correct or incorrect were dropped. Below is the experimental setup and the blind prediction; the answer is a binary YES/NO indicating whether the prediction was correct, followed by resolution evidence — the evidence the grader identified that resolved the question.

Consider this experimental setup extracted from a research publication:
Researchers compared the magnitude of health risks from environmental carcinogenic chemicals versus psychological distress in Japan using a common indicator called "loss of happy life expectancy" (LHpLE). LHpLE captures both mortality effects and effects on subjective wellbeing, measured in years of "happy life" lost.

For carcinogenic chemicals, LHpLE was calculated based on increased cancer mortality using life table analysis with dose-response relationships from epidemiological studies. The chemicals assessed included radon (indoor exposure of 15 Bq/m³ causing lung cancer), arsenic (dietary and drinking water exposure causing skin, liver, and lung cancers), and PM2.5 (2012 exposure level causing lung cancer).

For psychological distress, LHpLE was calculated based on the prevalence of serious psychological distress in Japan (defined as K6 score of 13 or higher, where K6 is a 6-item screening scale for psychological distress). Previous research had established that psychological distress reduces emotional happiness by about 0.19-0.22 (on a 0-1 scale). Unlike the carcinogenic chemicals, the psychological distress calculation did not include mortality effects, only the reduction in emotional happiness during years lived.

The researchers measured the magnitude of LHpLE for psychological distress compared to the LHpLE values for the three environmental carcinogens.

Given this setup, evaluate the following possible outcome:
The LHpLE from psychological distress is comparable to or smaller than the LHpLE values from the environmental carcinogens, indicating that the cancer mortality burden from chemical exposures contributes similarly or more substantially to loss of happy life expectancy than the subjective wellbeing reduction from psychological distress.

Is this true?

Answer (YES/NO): NO